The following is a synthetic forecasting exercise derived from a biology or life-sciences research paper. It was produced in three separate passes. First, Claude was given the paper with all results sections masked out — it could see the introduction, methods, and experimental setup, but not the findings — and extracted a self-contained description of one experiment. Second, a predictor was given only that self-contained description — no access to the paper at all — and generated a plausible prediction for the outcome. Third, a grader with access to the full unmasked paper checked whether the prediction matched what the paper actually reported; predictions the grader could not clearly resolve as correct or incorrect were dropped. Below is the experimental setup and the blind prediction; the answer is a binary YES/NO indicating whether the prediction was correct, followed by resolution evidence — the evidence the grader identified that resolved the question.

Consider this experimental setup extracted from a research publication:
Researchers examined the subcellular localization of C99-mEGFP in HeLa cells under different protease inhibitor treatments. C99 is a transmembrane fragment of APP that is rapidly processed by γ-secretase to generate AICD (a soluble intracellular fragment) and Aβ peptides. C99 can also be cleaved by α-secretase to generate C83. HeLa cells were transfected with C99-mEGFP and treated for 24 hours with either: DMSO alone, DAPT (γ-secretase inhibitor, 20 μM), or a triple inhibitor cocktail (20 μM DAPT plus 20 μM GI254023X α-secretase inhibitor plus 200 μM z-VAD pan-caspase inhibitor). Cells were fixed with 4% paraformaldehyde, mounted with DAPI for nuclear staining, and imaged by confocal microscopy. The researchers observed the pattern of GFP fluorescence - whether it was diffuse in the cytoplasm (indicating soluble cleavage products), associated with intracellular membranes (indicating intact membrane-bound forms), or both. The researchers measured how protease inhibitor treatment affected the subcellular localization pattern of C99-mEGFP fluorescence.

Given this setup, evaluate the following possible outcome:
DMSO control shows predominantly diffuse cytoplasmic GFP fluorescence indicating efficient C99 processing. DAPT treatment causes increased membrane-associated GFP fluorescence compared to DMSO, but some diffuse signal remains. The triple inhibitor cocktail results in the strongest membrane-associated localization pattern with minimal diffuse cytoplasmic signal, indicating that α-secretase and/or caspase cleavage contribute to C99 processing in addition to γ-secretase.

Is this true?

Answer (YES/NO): NO